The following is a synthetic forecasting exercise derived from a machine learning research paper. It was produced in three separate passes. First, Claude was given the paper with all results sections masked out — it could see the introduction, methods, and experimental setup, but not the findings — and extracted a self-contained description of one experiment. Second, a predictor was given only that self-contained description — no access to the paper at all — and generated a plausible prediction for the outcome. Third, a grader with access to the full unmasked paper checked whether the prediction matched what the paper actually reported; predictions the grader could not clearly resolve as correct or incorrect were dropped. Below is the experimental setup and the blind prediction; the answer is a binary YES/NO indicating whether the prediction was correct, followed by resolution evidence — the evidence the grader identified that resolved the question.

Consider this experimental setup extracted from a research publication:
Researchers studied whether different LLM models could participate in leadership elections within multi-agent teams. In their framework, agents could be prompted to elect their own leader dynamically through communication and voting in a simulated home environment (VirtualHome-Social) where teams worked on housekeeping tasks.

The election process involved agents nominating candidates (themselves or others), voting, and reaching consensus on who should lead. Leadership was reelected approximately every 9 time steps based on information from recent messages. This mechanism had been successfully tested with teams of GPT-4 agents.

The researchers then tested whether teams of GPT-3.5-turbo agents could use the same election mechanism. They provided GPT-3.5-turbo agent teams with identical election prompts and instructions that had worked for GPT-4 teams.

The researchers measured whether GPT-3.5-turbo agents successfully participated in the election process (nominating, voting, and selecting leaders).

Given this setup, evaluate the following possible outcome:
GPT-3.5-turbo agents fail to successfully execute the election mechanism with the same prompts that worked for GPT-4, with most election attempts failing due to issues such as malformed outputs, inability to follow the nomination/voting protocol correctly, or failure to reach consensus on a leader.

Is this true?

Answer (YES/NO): NO